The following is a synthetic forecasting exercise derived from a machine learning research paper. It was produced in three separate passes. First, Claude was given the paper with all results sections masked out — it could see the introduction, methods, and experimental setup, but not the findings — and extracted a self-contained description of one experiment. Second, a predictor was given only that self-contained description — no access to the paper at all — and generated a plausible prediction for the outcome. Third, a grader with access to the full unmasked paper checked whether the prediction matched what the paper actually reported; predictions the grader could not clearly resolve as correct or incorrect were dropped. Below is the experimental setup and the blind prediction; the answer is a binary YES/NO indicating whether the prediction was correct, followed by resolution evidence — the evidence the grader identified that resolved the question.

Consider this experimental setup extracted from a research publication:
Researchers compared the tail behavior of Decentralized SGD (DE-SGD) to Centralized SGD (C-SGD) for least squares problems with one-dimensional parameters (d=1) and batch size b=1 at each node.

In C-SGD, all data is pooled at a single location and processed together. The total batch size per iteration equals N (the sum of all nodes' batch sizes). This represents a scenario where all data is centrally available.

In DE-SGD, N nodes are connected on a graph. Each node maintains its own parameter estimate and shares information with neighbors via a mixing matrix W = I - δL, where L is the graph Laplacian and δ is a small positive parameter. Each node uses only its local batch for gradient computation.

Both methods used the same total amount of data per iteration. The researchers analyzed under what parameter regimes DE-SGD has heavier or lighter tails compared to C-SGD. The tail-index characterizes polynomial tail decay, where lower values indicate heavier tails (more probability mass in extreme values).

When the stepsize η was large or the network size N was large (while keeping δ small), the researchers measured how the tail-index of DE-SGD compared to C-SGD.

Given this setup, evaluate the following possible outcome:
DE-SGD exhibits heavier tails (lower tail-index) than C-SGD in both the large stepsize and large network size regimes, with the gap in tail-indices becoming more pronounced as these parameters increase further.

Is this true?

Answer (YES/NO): NO